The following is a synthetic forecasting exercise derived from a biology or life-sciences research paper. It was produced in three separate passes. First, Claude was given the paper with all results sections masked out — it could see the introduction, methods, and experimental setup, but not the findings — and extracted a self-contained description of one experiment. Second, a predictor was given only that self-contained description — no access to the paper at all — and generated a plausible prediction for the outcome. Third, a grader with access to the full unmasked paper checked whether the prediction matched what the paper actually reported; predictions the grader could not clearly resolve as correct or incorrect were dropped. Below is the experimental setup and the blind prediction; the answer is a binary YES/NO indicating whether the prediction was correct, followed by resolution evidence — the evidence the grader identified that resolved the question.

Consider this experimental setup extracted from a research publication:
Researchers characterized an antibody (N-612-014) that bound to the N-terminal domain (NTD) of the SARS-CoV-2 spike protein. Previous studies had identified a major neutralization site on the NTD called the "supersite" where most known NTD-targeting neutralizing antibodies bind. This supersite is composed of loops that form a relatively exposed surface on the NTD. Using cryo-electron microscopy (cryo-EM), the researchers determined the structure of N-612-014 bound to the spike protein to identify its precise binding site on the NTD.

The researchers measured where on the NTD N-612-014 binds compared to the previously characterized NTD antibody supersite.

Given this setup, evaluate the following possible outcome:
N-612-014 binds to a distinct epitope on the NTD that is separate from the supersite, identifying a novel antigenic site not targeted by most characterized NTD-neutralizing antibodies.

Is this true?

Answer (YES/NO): YES